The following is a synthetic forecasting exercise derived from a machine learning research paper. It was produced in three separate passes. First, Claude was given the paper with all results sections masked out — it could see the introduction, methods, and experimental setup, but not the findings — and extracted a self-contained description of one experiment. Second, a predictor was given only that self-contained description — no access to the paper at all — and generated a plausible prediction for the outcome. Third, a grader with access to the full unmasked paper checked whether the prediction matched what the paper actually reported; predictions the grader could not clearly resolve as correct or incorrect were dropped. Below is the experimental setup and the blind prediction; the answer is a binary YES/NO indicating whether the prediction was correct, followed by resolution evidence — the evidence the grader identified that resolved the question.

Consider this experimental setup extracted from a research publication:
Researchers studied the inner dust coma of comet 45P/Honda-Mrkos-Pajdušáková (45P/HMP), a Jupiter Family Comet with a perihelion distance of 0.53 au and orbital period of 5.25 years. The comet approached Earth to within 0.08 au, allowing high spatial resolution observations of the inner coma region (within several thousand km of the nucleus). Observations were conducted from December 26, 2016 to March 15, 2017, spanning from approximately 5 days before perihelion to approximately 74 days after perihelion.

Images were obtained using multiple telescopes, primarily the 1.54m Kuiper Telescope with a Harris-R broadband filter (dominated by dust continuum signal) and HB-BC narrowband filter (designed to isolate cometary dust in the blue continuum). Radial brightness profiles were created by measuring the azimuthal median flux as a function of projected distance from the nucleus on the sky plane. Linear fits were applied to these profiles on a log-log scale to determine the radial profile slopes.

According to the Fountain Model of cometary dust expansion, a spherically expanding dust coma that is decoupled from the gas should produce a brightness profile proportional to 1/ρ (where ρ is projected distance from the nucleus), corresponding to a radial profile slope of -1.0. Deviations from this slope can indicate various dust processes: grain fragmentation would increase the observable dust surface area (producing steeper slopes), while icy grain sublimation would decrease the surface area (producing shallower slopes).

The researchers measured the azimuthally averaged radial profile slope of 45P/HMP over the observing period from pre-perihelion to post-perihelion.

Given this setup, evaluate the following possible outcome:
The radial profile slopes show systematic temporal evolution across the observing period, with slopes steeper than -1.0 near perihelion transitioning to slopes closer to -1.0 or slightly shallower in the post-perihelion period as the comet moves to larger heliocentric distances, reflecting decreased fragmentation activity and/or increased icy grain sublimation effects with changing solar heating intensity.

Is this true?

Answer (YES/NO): NO